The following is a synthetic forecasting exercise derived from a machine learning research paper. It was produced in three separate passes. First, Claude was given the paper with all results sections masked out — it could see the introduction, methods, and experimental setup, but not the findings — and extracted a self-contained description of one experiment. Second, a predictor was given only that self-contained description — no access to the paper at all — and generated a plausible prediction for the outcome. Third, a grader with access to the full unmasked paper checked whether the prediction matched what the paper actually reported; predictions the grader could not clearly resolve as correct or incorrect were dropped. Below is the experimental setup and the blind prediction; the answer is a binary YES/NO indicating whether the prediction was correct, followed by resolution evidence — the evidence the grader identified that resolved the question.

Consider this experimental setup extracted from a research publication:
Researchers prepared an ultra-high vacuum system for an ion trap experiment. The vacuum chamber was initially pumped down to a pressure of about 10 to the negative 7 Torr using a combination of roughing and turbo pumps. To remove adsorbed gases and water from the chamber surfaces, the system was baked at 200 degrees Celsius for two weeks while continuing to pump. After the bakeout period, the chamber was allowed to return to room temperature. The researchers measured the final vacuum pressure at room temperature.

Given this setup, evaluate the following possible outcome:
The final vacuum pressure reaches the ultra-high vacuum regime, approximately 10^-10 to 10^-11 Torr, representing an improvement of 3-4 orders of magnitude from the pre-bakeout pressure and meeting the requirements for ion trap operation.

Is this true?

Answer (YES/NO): YES